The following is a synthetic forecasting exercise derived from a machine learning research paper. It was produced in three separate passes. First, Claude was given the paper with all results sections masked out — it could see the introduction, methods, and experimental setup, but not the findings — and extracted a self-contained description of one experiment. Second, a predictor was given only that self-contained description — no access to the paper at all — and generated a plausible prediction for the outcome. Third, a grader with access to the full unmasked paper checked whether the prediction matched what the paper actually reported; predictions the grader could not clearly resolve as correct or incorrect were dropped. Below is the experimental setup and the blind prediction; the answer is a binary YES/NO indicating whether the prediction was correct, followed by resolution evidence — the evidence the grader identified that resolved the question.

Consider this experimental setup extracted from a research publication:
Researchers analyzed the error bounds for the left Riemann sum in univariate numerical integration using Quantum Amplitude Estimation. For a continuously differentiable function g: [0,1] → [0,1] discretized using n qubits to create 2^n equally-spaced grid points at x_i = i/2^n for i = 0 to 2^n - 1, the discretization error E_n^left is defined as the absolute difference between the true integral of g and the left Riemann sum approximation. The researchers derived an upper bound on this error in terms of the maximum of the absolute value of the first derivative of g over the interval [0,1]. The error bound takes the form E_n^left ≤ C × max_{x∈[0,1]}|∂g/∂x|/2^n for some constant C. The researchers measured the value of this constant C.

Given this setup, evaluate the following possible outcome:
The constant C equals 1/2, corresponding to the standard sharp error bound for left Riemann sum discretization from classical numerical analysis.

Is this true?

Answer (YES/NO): YES